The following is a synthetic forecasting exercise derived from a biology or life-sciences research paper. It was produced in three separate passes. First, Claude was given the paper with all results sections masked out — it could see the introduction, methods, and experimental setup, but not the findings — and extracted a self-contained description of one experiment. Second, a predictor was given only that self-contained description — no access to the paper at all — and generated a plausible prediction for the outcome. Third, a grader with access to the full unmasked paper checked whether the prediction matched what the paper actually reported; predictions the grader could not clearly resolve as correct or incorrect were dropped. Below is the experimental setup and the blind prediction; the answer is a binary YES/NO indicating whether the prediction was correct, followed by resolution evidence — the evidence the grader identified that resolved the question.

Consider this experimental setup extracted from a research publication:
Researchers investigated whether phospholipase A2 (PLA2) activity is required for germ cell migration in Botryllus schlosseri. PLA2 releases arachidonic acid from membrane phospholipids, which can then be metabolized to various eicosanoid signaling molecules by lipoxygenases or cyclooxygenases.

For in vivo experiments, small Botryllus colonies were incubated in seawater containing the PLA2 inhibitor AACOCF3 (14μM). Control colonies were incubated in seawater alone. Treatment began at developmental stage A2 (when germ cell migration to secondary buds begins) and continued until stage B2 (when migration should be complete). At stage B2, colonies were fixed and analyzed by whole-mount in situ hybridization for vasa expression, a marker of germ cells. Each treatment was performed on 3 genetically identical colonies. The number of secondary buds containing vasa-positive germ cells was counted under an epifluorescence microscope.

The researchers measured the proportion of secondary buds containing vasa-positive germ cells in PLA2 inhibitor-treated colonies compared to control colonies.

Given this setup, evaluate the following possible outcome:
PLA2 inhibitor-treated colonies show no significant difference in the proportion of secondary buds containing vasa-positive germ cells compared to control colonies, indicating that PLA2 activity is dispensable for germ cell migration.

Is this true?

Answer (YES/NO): NO